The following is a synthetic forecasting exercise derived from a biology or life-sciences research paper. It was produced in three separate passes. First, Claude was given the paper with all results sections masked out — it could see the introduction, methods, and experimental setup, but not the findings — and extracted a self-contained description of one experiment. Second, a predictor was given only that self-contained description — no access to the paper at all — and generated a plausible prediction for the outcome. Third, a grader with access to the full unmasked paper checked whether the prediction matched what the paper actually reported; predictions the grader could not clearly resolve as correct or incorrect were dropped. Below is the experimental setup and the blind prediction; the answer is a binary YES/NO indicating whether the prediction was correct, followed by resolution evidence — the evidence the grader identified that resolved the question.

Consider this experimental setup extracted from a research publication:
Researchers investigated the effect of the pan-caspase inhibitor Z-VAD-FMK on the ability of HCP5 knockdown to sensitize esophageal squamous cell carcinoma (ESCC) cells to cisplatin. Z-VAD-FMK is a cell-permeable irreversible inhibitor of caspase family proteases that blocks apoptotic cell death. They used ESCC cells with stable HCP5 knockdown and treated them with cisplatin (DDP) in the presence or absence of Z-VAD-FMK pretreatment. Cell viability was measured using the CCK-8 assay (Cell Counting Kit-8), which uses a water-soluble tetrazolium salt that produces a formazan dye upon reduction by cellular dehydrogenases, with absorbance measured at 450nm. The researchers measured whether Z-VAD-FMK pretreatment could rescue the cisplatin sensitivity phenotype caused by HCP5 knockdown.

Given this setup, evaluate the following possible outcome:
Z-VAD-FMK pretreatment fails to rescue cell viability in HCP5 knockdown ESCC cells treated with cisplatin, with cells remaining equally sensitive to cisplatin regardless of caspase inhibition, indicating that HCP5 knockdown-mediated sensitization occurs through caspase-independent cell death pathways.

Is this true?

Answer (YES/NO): NO